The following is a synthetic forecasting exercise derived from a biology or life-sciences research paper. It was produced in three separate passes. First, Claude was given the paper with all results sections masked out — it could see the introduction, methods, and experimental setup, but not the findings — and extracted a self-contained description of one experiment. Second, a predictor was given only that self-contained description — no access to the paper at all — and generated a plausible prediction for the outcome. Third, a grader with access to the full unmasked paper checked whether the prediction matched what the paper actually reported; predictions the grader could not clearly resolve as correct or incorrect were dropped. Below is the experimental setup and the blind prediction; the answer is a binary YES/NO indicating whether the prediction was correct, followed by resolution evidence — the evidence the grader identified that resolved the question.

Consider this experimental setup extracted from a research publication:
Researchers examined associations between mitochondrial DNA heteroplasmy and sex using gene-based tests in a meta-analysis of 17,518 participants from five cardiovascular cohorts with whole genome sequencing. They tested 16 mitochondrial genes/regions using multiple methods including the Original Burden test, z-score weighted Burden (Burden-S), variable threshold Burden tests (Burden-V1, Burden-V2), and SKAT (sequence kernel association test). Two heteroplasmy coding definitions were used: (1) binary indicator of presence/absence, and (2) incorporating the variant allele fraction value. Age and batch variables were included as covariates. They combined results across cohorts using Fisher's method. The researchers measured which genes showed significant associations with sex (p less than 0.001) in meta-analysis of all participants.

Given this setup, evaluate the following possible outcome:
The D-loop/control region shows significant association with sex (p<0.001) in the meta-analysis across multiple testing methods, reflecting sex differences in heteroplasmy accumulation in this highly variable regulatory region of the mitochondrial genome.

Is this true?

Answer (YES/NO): NO